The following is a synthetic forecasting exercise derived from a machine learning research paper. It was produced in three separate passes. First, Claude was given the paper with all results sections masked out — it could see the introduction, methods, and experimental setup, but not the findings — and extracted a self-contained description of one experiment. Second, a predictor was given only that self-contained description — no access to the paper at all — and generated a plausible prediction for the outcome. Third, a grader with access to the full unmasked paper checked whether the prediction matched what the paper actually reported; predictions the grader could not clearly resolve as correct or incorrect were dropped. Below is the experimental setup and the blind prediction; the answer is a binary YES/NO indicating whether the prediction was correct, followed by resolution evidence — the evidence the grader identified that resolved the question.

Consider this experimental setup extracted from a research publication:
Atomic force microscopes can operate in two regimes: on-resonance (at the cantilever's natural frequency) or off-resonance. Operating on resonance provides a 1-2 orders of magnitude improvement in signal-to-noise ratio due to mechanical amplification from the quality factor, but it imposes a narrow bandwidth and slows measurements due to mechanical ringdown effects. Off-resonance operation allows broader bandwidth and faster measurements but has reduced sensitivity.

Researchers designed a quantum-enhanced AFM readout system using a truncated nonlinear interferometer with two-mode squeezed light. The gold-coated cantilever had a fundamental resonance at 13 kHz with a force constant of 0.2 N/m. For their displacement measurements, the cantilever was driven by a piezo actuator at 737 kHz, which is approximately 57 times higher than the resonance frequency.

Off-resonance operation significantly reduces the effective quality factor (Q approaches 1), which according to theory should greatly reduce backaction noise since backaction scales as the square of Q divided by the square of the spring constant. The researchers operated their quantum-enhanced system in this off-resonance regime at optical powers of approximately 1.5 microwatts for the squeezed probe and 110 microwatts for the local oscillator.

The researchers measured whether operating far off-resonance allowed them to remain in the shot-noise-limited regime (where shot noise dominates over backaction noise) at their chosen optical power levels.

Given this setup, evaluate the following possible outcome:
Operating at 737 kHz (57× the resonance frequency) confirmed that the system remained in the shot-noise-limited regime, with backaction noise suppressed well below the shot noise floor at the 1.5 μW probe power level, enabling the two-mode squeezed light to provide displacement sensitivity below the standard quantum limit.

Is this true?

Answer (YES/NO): YES